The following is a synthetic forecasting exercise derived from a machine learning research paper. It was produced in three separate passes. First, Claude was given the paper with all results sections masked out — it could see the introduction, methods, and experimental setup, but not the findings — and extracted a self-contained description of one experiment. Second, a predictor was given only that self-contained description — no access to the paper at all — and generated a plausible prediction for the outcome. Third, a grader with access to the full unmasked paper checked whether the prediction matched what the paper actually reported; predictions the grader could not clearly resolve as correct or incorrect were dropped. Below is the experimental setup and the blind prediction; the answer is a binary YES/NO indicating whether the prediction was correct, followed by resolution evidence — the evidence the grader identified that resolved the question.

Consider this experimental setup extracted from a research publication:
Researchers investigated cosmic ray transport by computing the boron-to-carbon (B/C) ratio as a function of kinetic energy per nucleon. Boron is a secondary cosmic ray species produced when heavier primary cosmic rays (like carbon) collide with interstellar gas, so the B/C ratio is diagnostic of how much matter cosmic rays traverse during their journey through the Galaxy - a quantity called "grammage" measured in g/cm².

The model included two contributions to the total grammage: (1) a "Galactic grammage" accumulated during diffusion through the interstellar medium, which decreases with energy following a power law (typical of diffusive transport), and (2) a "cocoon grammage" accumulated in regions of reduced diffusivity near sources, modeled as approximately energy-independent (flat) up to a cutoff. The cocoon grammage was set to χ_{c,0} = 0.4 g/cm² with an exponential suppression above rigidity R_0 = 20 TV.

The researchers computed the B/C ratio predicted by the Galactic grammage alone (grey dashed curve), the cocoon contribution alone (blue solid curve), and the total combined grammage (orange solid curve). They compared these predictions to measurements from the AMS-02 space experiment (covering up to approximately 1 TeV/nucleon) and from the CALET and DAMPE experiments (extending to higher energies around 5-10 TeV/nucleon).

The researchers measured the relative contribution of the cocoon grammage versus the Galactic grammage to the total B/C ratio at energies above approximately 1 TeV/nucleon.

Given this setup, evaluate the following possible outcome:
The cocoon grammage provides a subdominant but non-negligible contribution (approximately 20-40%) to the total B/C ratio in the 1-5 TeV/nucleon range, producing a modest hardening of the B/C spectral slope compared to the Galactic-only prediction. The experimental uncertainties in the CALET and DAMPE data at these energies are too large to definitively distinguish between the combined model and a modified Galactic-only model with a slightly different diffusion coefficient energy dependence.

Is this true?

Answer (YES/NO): NO